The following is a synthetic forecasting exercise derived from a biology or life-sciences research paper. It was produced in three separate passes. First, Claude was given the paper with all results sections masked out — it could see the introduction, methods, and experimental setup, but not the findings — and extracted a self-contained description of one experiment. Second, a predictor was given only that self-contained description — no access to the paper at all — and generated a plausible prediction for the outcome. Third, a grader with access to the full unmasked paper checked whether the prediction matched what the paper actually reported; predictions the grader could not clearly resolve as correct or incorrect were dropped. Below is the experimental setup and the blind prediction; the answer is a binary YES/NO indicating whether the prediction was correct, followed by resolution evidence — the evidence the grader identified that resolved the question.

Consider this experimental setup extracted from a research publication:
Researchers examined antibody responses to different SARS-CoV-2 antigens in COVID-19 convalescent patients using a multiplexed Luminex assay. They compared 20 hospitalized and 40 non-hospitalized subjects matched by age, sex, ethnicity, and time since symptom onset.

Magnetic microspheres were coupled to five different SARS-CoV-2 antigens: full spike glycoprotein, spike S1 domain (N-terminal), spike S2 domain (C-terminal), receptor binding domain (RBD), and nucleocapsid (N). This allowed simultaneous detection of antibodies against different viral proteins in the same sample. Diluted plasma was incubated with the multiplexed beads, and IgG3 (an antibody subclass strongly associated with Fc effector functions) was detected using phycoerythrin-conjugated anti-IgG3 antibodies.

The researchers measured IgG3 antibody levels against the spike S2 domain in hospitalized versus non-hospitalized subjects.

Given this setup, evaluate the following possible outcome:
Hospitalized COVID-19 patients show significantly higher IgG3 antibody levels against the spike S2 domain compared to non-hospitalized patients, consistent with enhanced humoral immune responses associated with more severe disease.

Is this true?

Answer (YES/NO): NO